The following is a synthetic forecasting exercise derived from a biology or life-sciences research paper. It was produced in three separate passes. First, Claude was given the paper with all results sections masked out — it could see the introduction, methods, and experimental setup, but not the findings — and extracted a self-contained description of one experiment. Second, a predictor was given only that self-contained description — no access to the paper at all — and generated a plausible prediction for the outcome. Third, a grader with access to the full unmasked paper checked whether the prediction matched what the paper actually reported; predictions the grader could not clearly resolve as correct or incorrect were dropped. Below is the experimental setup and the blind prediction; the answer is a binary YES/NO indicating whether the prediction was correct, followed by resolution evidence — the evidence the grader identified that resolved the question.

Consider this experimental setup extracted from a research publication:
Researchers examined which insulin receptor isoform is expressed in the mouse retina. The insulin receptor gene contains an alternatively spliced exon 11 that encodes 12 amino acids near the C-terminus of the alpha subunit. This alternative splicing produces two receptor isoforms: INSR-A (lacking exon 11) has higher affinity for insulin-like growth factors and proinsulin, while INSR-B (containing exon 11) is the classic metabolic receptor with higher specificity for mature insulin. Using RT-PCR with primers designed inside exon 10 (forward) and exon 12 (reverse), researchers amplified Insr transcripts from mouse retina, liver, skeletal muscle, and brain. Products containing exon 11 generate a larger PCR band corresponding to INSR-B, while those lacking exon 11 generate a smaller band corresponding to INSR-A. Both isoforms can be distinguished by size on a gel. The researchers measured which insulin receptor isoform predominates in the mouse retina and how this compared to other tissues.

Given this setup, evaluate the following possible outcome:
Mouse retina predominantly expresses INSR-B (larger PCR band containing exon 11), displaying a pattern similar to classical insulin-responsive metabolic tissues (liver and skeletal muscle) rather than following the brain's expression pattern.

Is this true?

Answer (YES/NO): NO